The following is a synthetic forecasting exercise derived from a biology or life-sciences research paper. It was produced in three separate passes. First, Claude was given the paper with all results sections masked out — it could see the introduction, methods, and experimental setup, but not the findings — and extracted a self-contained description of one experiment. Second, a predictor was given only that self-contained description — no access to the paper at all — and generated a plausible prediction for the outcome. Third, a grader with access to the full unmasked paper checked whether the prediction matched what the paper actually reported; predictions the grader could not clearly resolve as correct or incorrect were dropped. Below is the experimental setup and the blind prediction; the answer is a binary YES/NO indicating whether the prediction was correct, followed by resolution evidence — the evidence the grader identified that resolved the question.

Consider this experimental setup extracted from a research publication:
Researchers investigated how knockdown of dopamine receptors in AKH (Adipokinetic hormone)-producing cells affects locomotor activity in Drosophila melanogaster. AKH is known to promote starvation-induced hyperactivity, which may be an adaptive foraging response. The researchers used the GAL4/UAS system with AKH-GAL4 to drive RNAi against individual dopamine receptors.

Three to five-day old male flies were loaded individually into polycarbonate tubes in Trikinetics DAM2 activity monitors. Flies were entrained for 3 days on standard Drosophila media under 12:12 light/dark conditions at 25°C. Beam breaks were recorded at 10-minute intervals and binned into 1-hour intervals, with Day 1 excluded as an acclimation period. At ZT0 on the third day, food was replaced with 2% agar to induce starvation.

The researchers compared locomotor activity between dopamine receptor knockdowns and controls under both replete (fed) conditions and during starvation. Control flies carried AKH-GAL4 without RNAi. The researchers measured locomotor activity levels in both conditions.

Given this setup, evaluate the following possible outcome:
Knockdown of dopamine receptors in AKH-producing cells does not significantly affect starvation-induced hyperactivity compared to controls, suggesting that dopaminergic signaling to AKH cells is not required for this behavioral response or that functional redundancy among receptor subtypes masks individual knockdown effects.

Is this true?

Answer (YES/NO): NO